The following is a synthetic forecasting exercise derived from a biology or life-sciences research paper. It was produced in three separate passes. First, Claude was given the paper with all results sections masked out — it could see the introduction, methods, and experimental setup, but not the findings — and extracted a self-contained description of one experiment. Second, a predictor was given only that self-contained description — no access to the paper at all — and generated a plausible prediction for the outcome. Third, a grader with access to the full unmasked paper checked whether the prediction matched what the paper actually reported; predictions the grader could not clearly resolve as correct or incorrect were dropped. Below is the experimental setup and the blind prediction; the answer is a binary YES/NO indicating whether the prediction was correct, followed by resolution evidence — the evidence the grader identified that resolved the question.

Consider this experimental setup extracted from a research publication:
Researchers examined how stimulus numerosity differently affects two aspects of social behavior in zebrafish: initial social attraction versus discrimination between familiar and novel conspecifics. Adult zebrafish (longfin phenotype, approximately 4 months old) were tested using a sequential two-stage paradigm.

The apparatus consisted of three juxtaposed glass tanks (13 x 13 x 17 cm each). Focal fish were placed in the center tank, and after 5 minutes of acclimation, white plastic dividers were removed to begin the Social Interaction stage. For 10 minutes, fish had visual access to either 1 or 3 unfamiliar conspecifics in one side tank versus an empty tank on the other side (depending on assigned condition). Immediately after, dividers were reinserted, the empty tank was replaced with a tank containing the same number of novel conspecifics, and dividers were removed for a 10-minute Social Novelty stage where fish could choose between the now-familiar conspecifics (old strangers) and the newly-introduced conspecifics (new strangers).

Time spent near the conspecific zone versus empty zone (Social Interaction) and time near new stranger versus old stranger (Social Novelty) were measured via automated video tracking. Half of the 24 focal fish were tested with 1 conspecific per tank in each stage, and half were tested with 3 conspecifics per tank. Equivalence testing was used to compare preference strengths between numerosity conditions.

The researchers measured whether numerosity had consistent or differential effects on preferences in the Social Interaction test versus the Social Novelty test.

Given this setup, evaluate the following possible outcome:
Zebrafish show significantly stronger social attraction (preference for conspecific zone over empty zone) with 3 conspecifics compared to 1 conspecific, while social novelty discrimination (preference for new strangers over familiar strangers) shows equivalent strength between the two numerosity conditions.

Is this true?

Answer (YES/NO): NO